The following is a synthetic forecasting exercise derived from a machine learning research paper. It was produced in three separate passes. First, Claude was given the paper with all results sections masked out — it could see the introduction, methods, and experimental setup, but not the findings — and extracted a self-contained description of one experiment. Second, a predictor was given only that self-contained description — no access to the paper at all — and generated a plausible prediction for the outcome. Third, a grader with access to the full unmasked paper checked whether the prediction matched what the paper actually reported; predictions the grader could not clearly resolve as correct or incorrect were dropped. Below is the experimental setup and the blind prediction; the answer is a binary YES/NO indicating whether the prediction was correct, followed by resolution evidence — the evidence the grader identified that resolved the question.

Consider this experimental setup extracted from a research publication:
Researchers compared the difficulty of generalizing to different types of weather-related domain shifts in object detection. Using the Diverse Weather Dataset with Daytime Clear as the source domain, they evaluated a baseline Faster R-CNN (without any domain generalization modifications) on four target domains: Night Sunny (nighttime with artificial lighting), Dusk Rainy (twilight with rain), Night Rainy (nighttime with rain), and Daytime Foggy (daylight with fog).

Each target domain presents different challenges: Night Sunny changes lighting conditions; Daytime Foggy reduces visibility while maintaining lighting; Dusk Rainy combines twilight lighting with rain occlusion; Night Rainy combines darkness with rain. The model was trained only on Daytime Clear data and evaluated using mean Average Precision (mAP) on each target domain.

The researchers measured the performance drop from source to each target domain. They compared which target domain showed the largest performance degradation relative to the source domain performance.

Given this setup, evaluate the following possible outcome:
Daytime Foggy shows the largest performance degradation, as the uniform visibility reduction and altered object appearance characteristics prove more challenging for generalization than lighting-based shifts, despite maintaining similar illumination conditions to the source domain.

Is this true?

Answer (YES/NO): NO